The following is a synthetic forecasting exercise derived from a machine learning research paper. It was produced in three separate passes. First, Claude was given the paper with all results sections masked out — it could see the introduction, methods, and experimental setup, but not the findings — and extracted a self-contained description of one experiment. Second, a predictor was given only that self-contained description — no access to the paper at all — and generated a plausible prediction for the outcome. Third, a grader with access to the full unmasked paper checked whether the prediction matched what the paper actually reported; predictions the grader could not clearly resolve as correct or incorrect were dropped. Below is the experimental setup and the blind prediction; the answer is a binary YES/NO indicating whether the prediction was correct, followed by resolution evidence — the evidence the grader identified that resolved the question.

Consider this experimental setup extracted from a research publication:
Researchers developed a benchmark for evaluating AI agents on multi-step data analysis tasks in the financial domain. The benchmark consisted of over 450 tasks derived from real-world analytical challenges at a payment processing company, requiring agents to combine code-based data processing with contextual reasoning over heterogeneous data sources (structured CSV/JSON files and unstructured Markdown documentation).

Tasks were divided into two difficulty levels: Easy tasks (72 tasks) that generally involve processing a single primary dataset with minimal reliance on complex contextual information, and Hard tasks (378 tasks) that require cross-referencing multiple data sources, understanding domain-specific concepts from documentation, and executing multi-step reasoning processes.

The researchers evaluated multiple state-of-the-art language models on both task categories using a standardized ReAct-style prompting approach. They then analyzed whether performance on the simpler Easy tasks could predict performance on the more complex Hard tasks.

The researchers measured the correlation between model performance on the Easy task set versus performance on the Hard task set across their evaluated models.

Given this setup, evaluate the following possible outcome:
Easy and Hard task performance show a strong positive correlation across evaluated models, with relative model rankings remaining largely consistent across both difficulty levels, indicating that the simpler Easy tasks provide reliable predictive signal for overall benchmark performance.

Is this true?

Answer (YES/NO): NO